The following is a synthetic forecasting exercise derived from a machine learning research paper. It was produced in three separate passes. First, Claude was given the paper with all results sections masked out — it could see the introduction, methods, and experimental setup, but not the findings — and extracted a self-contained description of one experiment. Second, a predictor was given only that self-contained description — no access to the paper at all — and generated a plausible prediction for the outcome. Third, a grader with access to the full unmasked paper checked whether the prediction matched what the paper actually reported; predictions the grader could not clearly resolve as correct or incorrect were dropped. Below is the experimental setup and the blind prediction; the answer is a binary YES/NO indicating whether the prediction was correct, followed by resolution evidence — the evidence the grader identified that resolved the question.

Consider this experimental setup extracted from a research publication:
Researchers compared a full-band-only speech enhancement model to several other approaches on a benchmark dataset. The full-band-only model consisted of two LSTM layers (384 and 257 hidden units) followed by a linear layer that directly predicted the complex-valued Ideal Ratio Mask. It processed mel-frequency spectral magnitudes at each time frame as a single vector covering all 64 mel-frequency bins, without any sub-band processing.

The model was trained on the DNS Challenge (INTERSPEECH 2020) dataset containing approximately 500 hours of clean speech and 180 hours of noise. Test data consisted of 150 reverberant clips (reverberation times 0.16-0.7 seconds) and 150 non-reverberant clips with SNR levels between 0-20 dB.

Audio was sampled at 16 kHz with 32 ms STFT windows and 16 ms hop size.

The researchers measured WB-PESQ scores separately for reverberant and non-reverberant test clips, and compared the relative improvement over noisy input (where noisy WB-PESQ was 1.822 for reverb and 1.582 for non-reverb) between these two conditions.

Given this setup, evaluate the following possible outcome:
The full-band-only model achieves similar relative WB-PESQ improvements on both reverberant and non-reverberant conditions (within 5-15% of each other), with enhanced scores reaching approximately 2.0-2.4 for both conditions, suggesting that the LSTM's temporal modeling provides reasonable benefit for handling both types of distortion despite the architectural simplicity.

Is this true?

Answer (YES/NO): NO